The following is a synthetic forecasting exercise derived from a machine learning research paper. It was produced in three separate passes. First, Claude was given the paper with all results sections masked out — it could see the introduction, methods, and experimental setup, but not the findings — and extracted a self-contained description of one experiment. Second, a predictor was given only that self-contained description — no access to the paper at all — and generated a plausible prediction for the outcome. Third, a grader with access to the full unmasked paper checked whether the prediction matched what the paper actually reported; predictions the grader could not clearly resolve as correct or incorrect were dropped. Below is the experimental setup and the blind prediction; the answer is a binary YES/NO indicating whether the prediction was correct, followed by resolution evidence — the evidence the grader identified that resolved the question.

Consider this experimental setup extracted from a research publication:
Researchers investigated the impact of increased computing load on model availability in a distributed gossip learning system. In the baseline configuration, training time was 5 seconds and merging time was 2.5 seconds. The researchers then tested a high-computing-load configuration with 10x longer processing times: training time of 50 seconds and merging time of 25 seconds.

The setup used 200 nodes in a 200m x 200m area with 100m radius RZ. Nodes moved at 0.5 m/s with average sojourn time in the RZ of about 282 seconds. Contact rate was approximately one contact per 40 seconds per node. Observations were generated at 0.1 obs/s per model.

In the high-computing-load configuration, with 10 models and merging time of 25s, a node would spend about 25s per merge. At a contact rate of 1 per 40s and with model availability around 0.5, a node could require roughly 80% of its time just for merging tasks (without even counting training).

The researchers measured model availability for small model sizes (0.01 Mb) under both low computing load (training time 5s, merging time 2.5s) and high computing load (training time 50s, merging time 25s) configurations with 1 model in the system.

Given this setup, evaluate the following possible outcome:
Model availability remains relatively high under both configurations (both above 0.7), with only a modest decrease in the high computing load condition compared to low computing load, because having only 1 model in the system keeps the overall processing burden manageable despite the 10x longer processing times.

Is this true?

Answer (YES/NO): NO